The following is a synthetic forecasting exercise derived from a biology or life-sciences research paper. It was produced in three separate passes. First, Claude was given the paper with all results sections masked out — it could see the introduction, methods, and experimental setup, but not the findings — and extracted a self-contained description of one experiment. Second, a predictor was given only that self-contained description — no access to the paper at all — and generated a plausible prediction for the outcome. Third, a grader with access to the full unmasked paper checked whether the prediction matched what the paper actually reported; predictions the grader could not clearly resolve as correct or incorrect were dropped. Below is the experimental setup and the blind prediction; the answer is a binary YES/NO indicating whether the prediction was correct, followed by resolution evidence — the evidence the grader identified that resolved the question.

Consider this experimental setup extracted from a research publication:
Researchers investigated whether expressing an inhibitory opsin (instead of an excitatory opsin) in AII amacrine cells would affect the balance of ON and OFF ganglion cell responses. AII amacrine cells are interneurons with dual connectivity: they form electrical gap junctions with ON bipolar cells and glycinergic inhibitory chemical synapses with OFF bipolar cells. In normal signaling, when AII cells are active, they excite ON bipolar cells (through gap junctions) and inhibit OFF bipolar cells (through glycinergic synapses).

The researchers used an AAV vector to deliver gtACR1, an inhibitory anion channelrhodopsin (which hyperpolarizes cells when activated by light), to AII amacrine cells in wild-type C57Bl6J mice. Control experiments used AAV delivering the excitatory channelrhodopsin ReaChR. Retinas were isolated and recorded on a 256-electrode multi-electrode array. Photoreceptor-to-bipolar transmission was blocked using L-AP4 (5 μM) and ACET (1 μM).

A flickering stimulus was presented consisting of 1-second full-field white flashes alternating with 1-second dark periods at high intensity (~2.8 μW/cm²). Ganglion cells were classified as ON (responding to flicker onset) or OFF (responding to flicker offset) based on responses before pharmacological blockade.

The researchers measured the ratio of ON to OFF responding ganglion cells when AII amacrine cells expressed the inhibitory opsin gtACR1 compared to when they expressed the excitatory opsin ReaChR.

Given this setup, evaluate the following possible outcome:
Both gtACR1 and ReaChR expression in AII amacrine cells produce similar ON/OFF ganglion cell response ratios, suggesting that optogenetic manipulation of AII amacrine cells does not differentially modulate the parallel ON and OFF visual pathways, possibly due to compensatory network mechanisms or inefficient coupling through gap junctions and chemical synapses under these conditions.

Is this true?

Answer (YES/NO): NO